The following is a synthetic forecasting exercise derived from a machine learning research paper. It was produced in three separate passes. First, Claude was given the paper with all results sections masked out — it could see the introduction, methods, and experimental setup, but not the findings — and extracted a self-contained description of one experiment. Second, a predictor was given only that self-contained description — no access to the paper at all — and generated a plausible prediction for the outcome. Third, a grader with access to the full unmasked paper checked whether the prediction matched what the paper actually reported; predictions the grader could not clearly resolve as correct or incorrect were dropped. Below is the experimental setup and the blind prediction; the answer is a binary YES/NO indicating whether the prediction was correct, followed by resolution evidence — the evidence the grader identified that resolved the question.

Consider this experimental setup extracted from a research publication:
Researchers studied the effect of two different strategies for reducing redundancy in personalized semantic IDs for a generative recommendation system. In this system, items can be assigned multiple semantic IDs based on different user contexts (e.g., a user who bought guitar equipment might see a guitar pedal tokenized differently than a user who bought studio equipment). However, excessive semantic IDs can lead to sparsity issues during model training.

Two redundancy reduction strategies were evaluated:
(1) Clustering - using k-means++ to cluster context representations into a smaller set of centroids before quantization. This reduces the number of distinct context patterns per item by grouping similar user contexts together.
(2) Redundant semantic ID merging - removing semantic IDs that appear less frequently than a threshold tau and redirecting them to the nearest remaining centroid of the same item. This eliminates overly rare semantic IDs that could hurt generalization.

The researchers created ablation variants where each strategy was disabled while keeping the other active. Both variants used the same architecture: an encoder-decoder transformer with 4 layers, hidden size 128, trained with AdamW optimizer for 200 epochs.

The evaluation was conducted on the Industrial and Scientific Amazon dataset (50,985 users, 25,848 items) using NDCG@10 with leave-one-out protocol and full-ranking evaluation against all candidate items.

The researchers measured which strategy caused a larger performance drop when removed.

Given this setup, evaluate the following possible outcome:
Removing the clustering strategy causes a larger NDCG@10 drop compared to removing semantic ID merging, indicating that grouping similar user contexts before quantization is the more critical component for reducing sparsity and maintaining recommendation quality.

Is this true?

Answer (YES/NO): NO